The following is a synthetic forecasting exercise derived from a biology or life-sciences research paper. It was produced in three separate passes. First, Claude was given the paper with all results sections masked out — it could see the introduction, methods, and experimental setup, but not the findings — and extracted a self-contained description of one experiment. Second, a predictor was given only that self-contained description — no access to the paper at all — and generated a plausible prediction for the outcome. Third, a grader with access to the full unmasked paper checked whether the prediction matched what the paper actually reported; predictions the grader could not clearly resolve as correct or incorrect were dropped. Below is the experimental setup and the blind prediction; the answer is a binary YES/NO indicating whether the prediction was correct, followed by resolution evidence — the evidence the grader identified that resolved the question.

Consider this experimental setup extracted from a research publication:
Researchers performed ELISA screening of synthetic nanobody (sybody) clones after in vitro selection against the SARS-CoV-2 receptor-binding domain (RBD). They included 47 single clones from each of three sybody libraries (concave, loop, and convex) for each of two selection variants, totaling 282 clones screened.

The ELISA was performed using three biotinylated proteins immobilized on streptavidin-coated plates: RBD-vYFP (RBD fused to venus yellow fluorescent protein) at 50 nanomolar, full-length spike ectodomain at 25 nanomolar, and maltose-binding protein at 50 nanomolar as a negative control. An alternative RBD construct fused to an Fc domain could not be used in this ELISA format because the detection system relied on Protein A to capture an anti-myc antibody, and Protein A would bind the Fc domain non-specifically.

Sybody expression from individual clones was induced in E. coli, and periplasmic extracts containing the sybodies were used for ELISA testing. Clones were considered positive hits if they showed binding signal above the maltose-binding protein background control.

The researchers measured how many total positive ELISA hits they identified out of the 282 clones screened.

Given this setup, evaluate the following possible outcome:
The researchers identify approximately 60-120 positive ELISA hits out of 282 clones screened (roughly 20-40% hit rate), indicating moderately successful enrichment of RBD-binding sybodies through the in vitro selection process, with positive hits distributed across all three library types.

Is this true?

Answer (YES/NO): NO